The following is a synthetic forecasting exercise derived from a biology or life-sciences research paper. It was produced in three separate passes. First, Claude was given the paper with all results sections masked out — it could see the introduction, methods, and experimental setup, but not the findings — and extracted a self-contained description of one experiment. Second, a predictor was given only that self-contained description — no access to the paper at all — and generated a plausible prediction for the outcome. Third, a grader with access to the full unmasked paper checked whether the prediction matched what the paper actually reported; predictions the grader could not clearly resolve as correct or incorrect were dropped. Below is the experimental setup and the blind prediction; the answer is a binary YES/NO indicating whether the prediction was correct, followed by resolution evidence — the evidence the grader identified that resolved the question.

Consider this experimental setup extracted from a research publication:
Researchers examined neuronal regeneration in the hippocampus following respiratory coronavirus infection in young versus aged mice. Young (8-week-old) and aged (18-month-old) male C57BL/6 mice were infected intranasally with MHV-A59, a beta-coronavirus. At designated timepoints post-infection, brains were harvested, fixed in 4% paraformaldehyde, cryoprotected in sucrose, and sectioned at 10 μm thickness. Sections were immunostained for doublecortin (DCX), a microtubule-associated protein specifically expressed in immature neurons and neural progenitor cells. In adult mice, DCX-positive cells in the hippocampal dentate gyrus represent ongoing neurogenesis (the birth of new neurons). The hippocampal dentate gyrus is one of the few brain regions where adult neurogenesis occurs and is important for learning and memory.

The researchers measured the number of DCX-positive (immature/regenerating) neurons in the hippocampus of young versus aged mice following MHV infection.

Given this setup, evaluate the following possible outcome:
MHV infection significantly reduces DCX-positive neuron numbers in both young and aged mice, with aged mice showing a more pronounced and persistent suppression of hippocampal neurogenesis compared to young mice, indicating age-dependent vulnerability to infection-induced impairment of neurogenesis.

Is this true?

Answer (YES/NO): NO